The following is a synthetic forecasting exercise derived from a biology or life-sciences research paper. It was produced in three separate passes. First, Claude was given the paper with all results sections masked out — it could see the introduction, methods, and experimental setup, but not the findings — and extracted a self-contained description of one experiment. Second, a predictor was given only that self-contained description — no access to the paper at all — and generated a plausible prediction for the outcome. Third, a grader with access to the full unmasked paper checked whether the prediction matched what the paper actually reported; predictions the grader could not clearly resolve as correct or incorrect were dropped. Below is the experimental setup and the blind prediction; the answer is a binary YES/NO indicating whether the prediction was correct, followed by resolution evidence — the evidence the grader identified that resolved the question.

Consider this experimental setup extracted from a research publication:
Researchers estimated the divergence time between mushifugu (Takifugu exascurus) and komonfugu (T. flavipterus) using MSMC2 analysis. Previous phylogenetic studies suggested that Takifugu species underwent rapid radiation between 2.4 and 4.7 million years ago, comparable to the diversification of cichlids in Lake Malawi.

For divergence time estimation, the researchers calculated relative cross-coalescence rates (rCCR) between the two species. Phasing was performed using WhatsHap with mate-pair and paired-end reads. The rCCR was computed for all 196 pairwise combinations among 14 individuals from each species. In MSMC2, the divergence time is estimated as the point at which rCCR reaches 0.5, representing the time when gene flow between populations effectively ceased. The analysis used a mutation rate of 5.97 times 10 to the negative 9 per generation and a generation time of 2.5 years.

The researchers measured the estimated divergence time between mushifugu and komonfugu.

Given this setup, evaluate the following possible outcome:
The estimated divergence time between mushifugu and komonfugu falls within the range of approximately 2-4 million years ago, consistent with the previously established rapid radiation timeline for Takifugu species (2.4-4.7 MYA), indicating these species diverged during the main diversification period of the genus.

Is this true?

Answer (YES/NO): NO